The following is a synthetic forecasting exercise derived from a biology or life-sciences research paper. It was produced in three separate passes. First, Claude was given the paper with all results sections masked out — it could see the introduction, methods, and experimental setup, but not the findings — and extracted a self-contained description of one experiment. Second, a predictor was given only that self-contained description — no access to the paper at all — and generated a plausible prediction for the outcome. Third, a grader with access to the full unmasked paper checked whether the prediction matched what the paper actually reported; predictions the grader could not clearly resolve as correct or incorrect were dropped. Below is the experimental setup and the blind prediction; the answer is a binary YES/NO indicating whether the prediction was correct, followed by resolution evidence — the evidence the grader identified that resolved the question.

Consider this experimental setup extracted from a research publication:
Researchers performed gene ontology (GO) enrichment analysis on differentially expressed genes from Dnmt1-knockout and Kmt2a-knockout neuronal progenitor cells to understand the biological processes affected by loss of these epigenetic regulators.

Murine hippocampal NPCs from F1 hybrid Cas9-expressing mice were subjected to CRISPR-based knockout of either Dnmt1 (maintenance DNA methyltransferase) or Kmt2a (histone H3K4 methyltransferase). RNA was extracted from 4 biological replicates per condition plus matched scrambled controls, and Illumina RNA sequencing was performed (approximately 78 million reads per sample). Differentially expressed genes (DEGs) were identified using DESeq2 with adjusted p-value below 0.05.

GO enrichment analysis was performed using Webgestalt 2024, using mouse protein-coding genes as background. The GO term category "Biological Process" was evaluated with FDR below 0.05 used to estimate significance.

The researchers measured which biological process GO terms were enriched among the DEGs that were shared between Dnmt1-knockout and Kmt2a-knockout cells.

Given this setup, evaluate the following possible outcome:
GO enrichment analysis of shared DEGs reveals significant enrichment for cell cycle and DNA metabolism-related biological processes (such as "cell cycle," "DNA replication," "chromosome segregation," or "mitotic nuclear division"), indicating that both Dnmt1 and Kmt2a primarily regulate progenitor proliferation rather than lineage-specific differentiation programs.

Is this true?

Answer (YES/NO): NO